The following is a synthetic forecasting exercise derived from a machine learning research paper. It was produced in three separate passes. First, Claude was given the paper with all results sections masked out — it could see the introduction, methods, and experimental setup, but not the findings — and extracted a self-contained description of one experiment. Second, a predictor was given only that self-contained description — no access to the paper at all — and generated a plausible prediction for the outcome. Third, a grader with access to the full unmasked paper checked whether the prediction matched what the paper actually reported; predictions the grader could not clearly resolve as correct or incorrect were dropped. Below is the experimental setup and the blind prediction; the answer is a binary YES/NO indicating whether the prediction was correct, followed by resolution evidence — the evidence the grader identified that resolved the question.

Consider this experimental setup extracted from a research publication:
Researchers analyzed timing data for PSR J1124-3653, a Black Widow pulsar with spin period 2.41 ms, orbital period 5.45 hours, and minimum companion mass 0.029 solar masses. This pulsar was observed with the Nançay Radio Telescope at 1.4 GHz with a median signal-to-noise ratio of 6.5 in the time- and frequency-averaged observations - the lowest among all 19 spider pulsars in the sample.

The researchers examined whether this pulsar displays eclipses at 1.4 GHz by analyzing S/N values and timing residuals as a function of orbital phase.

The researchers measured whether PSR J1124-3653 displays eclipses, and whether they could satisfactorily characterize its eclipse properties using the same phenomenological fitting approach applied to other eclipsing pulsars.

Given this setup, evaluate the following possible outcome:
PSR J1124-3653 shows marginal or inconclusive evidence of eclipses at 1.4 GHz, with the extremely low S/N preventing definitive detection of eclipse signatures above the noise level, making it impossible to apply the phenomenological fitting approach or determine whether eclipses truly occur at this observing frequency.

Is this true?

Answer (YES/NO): NO